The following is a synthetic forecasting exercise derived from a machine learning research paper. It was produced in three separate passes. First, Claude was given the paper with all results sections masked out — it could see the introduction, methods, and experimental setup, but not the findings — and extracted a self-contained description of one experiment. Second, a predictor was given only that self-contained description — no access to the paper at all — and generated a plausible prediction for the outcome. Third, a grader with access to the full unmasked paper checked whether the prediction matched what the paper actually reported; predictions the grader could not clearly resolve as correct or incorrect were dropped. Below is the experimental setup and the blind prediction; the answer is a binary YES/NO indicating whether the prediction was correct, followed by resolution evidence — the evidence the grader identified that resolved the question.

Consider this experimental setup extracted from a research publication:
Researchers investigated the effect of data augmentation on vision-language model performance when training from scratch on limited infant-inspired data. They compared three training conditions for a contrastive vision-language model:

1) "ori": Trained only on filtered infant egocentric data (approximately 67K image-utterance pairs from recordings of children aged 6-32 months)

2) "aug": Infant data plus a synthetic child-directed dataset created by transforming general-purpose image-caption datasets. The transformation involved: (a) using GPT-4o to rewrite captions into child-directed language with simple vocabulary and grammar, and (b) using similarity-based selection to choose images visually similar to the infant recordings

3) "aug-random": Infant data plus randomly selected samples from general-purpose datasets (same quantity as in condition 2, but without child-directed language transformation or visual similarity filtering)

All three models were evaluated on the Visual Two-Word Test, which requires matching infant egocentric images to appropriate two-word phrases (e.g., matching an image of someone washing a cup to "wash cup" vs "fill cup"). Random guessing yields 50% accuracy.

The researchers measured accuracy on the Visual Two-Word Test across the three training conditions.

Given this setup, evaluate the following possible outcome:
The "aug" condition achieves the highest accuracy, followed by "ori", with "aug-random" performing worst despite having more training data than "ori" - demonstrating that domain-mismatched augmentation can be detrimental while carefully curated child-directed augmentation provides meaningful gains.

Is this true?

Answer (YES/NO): NO